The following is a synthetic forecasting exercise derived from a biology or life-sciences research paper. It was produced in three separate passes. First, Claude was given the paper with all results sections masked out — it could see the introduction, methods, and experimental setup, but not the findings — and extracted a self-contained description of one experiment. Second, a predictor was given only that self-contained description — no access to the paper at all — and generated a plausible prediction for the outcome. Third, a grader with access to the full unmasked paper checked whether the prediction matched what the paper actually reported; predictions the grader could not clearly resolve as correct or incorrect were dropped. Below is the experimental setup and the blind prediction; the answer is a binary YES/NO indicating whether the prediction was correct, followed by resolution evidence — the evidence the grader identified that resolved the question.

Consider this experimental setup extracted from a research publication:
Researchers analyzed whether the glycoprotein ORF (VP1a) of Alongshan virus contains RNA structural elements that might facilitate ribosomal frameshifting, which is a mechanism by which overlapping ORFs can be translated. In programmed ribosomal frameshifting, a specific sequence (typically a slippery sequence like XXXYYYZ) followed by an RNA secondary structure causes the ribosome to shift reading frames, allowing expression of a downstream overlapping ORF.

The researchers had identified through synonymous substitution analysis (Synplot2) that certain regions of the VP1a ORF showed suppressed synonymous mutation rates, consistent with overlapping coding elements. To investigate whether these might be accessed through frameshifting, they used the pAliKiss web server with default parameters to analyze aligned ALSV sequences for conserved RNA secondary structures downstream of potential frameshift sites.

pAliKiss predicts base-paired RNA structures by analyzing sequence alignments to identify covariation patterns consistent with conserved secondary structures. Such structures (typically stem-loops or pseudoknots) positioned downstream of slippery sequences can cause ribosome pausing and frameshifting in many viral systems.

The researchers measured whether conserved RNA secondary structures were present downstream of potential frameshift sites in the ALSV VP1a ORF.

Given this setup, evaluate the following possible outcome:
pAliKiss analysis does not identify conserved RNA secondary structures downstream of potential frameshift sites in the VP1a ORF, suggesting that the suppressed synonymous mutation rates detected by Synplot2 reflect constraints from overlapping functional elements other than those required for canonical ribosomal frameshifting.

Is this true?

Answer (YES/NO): NO